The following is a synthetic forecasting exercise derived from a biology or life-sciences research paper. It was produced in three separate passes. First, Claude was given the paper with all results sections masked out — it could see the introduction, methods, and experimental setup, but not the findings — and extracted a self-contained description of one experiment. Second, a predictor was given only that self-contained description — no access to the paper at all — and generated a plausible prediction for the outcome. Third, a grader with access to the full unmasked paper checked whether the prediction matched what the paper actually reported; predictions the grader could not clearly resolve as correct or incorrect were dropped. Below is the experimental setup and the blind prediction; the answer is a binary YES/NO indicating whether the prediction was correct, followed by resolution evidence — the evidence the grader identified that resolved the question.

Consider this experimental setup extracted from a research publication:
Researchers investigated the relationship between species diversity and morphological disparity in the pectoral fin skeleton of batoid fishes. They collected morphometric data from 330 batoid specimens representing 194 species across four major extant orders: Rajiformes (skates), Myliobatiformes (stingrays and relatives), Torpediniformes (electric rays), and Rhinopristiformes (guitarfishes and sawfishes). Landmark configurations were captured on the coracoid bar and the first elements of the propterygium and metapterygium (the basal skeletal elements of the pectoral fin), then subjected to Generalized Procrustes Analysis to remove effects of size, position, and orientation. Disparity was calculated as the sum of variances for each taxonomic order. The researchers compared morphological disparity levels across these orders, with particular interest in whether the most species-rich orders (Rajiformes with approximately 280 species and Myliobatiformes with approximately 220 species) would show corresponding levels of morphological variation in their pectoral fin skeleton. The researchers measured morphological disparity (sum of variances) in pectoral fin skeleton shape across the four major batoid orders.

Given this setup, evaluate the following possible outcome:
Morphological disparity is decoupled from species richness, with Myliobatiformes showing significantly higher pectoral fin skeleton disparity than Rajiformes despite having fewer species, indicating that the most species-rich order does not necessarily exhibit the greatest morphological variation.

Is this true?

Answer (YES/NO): NO